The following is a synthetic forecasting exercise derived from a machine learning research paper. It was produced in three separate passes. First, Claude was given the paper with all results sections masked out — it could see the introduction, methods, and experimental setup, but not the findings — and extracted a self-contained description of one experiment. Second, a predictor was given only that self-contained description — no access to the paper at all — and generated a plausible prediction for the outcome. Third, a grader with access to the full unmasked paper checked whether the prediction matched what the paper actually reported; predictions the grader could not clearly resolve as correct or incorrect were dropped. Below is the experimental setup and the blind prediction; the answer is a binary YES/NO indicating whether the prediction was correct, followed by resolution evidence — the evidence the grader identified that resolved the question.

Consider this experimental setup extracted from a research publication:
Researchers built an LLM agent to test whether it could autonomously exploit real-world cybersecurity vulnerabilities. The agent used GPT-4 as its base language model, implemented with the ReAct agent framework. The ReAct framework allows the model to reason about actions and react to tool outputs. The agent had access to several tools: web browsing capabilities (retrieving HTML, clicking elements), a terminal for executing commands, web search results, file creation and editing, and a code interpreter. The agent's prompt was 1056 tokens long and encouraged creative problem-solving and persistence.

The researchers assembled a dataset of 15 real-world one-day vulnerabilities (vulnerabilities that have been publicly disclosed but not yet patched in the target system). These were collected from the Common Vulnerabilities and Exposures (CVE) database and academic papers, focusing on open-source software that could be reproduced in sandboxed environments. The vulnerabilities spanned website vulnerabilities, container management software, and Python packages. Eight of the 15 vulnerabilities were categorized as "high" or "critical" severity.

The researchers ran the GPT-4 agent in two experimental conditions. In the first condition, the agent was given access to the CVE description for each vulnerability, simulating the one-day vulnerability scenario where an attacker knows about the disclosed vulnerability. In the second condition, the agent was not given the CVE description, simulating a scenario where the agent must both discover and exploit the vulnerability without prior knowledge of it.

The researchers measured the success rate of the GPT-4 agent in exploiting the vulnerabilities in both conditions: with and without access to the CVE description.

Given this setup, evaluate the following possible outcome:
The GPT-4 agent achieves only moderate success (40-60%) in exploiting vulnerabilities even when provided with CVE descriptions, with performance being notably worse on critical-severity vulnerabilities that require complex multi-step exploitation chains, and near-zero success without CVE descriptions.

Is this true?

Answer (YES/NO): NO